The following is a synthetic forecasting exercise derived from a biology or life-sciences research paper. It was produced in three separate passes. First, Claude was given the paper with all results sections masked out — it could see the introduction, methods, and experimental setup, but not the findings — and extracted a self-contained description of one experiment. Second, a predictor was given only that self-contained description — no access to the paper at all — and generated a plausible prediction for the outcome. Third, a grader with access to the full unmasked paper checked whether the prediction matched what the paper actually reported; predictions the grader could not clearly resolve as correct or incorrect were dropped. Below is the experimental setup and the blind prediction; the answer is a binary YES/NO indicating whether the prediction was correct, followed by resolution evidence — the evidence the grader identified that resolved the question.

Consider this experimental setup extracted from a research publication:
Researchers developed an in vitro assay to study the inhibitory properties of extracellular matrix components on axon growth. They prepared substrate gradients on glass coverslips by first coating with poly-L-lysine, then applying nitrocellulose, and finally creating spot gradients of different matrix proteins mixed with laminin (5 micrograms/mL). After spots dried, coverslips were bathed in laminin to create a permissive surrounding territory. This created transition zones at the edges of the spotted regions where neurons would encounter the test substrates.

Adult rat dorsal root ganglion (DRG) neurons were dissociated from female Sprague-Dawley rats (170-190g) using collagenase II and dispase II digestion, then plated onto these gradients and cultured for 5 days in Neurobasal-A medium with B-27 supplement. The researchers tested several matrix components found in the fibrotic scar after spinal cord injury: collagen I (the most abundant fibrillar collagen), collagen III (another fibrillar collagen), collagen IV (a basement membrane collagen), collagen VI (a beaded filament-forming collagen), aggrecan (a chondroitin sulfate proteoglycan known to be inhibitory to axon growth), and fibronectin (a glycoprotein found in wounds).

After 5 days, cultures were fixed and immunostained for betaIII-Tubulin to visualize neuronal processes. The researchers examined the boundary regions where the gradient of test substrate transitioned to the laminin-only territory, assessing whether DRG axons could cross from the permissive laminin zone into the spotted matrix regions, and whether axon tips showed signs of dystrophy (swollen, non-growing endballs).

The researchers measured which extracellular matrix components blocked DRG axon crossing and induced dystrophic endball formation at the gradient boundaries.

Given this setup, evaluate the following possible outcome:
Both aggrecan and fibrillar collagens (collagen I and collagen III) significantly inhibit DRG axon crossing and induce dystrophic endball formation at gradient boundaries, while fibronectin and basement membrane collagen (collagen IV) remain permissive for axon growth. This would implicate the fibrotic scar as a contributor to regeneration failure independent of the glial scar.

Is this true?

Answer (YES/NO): NO